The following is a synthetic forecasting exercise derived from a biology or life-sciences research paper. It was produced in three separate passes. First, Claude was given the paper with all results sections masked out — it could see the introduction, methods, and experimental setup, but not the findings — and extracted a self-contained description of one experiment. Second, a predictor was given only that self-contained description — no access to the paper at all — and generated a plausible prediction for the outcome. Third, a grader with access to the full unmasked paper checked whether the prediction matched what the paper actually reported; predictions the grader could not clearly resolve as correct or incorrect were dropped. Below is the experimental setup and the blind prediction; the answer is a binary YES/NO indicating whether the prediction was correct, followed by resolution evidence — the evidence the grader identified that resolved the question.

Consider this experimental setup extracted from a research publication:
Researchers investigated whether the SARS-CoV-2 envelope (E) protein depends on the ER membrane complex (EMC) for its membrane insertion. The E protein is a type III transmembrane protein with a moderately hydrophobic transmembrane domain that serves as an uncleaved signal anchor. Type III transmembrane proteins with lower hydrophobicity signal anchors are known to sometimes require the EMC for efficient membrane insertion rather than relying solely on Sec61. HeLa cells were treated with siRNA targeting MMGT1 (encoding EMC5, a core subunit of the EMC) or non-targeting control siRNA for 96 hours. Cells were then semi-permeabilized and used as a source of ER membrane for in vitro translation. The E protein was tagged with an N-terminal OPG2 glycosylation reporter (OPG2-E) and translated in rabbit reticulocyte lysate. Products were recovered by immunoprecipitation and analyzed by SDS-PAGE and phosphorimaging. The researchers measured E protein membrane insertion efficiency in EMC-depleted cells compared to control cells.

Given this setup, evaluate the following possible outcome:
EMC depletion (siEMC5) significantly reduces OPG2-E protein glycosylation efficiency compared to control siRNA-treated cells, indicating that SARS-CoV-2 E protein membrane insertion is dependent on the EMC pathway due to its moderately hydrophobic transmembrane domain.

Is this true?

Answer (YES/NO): YES